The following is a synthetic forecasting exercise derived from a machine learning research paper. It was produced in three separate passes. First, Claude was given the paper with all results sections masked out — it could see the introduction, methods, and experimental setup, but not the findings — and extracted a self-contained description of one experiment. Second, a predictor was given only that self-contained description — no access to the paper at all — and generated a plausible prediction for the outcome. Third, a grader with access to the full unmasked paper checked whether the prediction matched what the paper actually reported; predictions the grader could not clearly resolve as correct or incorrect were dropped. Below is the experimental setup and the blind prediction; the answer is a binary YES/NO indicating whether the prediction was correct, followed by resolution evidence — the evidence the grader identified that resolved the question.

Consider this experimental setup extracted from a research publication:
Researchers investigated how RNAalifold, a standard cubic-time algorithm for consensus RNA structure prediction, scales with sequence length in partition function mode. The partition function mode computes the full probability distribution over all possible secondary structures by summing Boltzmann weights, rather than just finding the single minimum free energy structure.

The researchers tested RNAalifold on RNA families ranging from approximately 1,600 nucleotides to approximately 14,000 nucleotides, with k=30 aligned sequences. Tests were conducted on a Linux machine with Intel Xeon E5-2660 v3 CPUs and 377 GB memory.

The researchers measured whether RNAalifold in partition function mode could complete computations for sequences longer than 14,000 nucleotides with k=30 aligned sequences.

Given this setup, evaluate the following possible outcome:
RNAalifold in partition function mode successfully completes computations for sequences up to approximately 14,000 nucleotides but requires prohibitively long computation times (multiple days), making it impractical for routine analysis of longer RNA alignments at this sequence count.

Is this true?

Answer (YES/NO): NO